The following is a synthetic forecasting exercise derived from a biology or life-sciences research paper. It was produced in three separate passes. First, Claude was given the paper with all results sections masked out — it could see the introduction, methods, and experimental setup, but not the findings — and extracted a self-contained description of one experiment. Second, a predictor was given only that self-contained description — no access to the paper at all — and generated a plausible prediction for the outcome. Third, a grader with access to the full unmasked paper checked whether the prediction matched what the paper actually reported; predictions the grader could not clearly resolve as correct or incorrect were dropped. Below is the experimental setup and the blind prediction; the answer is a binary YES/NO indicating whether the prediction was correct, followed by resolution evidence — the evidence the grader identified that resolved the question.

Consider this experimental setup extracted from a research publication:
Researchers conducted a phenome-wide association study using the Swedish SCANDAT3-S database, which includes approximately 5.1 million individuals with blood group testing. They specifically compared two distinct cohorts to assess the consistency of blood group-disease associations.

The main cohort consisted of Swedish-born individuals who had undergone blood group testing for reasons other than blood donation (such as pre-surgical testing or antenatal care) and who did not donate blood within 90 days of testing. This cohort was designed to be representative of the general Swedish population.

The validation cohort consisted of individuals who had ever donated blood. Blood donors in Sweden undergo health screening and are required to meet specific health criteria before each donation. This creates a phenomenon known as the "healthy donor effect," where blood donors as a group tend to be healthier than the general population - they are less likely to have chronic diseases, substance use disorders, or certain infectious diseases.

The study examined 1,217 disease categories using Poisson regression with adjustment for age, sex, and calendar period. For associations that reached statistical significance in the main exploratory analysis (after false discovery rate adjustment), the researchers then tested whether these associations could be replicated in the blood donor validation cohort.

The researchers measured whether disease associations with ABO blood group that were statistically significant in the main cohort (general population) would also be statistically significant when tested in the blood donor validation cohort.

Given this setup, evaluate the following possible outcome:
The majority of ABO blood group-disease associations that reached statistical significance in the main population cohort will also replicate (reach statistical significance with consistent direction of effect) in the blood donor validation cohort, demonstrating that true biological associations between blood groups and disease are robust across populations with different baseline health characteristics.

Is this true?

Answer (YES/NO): NO